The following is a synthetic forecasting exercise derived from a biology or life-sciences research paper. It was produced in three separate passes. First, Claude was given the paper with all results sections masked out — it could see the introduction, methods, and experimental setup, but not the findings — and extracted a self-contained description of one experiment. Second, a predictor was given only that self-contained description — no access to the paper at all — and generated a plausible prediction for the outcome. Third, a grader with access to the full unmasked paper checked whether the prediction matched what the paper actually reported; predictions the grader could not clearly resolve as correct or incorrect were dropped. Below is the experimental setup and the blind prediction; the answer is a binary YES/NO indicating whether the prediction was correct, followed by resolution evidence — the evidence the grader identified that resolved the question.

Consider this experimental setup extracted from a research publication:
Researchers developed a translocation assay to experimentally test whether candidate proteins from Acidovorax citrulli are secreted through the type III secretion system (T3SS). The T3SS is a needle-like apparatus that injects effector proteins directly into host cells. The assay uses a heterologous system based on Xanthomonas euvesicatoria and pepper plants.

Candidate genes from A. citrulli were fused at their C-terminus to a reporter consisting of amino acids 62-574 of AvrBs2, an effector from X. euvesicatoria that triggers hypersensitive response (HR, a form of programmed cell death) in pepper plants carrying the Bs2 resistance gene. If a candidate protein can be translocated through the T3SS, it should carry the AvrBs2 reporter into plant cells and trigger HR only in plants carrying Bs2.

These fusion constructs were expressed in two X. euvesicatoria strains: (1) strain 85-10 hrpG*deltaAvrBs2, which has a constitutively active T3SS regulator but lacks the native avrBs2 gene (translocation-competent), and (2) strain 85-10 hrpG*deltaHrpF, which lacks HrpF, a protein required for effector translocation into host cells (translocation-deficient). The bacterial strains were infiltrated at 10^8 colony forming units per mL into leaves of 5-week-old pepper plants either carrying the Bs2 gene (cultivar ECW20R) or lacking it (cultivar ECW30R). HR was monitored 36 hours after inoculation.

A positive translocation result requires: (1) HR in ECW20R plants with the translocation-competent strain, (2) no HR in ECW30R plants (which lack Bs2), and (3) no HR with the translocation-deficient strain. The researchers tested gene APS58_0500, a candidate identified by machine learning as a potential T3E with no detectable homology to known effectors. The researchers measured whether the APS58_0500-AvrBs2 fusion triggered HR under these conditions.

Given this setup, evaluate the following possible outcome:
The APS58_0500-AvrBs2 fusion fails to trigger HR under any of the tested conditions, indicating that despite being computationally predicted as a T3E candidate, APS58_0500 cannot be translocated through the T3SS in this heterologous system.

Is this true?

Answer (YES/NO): NO